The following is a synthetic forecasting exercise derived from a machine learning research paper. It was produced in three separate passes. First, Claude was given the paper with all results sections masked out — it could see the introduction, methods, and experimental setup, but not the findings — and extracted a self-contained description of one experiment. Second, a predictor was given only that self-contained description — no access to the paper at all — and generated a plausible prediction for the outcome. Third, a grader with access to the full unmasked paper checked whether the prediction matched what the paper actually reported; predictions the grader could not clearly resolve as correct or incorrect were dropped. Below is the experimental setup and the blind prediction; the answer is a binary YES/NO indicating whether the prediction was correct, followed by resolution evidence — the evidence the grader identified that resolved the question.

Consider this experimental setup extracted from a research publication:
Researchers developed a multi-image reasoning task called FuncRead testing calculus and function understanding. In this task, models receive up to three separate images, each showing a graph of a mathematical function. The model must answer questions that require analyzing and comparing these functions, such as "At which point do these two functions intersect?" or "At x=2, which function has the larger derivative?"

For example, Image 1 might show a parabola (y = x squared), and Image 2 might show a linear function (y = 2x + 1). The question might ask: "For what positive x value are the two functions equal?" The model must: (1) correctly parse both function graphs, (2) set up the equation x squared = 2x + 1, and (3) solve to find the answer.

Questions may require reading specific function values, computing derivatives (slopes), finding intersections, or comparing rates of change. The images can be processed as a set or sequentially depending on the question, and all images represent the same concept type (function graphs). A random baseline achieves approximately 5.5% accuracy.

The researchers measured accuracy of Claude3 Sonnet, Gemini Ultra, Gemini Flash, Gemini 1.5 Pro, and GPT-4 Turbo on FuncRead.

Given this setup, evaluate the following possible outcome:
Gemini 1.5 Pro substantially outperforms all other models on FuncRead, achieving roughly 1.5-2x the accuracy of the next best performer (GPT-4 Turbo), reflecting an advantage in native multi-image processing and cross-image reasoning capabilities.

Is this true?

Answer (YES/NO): NO